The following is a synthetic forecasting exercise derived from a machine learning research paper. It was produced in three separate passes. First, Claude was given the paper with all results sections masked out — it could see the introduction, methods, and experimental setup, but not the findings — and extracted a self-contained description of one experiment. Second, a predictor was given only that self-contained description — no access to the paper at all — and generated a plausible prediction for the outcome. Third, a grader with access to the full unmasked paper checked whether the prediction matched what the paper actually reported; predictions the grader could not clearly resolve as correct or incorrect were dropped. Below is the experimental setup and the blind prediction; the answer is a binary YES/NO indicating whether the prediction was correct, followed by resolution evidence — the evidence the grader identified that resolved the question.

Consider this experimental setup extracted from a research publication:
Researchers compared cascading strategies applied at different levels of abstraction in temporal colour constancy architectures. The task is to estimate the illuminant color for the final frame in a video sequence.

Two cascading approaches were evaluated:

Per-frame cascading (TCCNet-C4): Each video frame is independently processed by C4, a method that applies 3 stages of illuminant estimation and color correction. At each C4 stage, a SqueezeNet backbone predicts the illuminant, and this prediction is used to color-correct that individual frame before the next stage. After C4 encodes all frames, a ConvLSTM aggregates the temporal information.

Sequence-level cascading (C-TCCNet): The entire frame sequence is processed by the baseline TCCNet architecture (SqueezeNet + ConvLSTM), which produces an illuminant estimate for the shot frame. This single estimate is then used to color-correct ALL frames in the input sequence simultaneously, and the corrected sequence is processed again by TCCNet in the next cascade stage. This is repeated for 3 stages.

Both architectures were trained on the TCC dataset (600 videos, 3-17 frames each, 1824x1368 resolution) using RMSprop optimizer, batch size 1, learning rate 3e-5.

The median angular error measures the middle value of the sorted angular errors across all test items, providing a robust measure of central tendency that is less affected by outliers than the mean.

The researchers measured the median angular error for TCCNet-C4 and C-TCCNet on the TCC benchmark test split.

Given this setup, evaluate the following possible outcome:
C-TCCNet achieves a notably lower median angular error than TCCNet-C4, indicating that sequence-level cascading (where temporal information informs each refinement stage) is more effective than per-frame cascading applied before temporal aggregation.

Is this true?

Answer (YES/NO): NO